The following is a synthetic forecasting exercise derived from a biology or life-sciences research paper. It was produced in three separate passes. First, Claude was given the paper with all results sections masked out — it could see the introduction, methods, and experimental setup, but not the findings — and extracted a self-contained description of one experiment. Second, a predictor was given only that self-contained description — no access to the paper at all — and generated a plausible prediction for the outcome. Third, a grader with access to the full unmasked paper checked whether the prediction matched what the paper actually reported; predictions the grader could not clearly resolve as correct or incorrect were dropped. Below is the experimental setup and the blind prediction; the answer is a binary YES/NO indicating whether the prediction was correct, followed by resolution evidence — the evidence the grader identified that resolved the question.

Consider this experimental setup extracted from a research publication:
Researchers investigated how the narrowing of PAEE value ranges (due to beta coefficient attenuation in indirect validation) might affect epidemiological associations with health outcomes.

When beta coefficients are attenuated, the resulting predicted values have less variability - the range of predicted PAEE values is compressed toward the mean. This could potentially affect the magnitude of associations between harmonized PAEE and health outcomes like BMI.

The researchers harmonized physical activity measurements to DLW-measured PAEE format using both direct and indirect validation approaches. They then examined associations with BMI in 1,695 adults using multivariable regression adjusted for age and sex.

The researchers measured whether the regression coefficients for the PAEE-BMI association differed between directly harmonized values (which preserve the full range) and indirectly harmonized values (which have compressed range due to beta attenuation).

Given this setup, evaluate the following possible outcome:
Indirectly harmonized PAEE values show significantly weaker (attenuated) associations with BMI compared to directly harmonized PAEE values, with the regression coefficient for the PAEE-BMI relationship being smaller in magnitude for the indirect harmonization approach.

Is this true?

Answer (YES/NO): NO